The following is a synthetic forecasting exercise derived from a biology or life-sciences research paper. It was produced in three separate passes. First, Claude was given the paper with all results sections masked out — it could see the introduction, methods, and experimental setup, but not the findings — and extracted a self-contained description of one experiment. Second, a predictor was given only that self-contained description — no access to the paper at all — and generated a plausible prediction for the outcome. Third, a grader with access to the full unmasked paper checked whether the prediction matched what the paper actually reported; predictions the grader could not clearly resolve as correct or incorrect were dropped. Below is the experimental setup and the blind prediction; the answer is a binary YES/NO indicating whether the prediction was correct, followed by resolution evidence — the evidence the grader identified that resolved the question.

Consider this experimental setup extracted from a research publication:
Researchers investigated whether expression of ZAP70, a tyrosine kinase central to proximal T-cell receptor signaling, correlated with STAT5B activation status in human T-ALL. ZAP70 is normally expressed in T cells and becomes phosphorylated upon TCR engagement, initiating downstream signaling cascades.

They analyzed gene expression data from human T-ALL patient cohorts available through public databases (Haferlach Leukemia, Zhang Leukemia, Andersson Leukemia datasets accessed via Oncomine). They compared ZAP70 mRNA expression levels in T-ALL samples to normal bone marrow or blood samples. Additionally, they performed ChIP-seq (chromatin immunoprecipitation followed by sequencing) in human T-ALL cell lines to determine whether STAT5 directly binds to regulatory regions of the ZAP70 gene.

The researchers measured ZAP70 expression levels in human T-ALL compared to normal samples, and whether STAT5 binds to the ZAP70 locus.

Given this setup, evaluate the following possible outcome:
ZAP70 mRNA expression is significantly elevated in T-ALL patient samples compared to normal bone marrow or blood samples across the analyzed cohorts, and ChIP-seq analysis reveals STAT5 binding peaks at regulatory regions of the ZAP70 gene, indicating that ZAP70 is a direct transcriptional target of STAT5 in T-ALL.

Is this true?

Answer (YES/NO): YES